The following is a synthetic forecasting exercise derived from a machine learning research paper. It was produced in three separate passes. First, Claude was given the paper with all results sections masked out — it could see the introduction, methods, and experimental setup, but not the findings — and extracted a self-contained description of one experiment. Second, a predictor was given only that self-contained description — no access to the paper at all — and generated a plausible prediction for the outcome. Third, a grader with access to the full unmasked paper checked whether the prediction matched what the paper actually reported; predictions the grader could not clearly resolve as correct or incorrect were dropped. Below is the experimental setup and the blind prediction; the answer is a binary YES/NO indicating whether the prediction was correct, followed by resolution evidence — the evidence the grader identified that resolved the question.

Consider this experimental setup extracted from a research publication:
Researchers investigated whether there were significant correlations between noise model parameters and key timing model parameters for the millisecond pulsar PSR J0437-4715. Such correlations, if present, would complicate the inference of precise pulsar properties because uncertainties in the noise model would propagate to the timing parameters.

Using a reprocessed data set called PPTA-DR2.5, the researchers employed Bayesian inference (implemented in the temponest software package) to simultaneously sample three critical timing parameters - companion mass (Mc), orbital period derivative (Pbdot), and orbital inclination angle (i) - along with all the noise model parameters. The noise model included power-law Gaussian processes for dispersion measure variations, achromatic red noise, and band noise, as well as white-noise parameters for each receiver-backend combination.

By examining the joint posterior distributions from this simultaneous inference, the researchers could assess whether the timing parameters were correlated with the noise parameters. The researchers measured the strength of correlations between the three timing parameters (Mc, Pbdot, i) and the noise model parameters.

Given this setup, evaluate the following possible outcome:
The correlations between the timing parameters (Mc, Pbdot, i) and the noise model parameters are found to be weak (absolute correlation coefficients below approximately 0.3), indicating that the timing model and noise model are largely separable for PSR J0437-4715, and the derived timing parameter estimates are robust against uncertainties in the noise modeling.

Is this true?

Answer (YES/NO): YES